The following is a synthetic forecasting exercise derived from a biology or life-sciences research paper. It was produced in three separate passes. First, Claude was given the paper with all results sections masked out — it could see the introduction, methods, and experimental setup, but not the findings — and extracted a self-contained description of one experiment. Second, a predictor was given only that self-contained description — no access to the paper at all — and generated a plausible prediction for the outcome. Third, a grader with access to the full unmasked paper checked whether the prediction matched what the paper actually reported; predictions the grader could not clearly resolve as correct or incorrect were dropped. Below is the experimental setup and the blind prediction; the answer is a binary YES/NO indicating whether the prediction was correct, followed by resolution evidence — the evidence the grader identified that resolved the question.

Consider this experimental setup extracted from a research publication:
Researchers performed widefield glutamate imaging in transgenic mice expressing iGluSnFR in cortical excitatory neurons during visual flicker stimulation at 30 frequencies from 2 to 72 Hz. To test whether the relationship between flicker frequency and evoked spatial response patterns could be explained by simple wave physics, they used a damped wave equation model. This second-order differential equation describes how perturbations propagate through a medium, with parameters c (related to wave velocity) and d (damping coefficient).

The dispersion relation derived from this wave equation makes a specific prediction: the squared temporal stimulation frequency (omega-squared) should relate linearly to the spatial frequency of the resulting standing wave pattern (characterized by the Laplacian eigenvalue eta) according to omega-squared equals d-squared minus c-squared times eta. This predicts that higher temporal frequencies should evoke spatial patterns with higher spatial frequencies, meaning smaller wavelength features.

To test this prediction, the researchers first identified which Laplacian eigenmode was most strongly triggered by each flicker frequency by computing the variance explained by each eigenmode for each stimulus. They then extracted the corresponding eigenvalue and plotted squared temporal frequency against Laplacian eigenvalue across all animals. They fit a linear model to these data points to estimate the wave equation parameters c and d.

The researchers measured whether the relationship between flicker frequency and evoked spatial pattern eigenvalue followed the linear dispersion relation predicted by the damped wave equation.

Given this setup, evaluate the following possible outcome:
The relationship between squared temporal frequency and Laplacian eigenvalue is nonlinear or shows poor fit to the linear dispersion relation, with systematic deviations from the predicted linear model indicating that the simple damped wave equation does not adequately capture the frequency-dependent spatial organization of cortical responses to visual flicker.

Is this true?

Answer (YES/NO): NO